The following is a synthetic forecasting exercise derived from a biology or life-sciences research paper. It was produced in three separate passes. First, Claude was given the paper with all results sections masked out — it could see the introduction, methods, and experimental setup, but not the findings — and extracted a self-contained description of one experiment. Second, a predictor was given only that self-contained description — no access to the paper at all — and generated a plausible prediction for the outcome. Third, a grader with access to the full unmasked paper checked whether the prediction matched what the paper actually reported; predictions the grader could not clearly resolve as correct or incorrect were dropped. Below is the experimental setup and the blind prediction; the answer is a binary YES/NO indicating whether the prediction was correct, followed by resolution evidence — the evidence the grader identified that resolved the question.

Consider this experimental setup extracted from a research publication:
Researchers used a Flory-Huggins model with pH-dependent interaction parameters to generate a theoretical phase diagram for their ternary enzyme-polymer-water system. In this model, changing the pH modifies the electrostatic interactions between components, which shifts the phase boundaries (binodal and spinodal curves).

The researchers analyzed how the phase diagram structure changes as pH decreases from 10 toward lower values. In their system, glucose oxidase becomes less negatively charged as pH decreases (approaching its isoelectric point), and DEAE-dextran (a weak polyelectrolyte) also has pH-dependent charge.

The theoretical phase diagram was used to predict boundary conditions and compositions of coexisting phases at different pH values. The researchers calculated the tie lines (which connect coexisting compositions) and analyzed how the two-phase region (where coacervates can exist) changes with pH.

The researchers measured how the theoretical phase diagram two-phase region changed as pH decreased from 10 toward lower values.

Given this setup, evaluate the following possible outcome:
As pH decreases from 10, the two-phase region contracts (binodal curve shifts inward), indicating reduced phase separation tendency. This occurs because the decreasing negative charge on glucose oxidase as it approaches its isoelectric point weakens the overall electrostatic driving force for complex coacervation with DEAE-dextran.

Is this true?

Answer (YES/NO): NO